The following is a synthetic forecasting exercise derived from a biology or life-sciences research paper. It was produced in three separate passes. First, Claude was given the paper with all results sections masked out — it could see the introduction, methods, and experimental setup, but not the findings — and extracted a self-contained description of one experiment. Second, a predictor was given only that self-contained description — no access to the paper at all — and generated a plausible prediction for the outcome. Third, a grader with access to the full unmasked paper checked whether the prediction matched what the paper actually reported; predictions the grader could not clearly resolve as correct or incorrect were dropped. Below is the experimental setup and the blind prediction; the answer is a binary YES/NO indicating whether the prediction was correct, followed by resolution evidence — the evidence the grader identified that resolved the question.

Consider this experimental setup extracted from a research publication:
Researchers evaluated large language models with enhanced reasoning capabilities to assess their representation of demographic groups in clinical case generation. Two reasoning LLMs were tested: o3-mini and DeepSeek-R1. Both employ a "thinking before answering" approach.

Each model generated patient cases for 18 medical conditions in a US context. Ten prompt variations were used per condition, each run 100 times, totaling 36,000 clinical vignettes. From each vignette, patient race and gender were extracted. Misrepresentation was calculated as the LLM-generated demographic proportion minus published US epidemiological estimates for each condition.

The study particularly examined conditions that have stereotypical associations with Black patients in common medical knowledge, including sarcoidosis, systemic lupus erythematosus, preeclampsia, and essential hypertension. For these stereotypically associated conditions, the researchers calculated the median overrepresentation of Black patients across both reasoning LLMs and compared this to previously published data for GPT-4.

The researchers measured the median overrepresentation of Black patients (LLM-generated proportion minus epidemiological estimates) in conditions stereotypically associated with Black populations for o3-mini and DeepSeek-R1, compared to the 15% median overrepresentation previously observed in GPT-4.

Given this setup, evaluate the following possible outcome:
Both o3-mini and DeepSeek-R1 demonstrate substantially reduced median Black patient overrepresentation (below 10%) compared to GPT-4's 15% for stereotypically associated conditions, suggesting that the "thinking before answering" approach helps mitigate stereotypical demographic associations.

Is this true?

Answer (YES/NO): NO